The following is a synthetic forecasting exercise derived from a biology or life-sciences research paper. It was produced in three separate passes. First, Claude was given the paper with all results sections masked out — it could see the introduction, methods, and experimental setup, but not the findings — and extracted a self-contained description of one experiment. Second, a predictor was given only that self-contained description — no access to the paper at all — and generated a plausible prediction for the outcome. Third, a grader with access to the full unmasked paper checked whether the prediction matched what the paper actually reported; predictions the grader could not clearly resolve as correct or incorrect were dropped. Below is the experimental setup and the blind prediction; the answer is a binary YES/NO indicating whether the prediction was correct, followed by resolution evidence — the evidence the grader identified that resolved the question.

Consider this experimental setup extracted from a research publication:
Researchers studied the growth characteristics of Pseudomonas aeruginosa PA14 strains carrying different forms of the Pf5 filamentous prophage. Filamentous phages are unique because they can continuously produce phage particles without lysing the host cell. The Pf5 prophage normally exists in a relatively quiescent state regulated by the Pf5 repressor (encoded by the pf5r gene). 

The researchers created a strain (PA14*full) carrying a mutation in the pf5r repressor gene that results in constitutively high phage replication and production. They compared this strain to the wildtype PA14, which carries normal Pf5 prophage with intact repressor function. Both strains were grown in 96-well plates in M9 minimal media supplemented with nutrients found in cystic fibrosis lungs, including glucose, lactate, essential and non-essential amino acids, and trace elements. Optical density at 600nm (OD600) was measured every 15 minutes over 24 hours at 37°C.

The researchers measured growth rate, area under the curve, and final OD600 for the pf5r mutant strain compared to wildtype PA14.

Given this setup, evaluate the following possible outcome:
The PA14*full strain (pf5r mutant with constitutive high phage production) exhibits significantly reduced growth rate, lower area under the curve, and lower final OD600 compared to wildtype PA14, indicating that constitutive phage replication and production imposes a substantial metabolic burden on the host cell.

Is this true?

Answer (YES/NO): YES